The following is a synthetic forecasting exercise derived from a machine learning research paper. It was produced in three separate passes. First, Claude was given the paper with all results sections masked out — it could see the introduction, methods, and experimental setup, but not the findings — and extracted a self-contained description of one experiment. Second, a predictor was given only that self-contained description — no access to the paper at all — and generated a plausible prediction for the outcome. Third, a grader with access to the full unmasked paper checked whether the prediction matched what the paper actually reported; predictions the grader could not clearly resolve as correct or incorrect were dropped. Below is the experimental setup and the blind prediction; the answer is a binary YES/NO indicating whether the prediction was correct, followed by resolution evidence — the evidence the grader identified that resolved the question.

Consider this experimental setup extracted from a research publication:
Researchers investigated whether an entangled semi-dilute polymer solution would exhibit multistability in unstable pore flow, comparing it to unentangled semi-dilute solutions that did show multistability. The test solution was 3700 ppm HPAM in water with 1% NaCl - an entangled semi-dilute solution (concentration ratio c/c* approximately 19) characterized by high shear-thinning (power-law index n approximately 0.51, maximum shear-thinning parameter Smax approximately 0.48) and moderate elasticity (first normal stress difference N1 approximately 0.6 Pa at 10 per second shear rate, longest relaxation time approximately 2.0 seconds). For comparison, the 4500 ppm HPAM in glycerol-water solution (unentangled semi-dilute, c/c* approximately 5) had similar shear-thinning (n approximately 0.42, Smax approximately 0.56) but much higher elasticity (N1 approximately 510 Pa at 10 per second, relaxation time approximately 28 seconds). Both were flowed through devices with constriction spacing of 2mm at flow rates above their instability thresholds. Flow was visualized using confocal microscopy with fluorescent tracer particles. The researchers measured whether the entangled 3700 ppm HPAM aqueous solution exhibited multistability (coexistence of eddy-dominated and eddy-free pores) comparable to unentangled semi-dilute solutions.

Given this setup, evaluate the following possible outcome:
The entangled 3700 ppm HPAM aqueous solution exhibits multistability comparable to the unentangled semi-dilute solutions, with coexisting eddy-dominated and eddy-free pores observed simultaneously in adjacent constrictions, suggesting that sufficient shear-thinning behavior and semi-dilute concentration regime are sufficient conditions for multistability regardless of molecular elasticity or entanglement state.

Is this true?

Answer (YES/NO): NO